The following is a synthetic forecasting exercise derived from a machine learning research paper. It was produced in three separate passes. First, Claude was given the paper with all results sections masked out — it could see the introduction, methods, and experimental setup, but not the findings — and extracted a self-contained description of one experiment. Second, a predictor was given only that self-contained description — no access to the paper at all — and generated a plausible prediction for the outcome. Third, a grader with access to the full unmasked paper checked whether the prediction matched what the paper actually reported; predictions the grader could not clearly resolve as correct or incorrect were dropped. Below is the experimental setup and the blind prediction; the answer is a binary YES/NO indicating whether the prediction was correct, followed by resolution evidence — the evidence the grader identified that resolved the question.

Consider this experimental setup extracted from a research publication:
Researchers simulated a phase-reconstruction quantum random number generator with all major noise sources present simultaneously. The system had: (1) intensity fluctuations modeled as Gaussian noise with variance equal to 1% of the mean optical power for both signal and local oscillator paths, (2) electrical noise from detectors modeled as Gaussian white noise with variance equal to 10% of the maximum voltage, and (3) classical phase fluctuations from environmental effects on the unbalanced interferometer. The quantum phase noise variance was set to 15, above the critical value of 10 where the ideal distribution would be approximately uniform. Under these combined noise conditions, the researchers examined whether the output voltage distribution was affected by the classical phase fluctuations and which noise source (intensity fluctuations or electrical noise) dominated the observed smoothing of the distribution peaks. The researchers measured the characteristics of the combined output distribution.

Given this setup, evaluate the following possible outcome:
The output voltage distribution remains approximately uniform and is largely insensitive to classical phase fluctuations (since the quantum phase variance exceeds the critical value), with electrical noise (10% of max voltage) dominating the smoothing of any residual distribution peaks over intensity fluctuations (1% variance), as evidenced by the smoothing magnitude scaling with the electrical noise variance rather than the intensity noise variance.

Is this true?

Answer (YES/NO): YES